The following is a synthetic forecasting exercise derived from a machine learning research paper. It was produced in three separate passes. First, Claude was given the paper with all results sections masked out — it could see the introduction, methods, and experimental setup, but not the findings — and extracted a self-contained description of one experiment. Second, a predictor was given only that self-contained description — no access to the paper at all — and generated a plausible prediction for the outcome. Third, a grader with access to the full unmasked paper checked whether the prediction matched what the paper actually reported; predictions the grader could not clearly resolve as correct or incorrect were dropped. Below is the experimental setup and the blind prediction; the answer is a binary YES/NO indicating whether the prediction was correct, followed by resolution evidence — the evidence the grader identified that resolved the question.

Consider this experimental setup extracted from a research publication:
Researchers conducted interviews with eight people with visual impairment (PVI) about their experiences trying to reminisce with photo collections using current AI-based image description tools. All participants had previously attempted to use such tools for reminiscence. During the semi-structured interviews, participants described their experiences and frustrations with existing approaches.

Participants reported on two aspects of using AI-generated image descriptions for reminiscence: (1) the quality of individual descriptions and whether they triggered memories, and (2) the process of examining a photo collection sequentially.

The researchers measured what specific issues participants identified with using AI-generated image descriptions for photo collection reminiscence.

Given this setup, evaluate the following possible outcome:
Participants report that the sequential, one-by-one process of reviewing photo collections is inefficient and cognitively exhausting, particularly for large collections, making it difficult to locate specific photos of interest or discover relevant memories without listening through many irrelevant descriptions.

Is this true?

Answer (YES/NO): NO